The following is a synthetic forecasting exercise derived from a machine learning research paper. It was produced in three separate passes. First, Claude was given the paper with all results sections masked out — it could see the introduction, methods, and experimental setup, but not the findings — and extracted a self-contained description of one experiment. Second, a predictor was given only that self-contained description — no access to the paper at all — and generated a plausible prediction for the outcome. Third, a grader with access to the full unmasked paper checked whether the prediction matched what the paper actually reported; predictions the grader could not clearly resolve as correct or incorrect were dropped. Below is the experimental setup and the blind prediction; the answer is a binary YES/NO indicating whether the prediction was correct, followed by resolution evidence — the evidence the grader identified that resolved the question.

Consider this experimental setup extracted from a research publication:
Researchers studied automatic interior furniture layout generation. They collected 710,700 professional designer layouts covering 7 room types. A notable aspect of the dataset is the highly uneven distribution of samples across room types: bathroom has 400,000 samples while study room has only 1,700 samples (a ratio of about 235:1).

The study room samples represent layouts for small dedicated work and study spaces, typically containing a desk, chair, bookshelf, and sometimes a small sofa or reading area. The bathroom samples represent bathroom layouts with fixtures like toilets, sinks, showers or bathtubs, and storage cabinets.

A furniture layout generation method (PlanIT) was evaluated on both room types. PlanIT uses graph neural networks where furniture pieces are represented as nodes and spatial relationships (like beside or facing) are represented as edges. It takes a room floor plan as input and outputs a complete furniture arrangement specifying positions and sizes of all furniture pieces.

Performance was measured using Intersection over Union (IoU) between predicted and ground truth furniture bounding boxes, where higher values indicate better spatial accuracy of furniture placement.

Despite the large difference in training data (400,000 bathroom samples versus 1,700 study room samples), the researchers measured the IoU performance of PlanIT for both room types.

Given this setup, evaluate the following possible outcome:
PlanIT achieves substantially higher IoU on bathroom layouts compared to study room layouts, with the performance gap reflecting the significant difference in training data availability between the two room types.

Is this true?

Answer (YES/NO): NO